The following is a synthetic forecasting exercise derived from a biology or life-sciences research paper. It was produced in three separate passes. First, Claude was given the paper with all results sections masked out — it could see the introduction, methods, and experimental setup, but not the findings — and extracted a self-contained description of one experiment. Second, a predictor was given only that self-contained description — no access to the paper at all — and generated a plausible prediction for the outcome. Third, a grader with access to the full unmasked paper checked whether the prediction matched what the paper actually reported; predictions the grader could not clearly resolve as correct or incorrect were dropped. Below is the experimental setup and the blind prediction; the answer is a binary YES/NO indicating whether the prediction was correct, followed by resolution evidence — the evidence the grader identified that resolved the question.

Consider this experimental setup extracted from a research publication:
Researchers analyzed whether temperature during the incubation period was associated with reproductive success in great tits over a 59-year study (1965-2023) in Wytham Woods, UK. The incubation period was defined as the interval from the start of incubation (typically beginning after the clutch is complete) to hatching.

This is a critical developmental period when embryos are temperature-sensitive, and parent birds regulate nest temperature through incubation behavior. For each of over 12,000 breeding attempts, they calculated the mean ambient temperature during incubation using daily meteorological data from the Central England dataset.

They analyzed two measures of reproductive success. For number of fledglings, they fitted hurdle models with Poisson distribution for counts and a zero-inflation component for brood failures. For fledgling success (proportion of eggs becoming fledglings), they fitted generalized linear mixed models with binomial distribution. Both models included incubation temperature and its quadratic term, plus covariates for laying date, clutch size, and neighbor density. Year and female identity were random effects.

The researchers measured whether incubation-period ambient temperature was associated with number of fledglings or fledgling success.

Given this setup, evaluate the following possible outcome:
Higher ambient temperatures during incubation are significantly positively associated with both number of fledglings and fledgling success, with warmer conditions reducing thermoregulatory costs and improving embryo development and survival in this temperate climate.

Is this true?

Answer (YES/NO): NO